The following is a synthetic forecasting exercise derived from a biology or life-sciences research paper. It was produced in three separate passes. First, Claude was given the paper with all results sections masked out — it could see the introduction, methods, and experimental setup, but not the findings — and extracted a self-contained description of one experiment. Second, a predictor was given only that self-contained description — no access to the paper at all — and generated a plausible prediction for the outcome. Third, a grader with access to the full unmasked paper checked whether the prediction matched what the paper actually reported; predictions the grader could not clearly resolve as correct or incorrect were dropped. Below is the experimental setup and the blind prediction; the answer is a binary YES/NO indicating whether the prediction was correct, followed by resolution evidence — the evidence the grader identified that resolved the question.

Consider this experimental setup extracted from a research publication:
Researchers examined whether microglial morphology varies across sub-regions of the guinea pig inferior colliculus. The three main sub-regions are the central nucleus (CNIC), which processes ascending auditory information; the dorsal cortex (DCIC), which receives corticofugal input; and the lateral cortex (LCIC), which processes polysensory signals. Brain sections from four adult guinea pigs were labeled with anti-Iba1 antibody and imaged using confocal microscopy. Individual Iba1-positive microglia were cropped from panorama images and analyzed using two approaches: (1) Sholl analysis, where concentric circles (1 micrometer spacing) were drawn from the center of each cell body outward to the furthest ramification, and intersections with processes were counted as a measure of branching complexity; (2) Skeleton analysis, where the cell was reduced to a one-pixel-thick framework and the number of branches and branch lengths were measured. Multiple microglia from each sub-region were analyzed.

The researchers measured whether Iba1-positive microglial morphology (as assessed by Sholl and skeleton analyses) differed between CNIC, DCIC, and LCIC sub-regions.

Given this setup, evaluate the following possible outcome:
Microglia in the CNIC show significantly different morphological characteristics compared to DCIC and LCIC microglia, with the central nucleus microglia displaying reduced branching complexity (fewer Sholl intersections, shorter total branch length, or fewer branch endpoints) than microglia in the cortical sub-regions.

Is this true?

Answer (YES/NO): NO